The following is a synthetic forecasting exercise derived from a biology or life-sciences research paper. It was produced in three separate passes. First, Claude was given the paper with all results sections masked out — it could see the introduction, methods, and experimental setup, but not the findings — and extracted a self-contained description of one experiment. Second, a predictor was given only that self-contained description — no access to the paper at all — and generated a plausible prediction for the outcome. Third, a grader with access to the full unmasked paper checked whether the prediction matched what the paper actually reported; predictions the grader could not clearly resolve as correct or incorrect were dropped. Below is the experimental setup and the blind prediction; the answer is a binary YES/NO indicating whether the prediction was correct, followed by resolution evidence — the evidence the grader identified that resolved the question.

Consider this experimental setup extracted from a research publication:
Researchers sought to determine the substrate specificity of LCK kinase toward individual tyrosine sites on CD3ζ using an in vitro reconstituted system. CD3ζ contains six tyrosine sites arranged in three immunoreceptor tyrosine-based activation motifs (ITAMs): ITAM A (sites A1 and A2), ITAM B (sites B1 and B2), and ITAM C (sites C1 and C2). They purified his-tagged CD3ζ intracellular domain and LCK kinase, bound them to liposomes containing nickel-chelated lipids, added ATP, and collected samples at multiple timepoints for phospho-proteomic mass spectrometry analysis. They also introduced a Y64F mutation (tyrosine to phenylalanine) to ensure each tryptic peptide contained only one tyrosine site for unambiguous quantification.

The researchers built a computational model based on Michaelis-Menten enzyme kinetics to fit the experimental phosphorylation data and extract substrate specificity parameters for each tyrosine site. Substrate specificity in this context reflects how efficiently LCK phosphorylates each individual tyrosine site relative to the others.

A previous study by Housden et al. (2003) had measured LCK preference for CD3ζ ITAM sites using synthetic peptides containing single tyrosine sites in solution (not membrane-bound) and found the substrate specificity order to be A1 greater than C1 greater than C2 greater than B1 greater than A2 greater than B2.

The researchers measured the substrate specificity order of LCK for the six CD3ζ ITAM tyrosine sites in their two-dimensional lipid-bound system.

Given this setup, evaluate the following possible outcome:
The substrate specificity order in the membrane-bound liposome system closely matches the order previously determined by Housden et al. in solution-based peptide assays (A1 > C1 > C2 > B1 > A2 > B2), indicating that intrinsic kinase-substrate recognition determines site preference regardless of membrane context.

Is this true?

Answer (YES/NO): NO